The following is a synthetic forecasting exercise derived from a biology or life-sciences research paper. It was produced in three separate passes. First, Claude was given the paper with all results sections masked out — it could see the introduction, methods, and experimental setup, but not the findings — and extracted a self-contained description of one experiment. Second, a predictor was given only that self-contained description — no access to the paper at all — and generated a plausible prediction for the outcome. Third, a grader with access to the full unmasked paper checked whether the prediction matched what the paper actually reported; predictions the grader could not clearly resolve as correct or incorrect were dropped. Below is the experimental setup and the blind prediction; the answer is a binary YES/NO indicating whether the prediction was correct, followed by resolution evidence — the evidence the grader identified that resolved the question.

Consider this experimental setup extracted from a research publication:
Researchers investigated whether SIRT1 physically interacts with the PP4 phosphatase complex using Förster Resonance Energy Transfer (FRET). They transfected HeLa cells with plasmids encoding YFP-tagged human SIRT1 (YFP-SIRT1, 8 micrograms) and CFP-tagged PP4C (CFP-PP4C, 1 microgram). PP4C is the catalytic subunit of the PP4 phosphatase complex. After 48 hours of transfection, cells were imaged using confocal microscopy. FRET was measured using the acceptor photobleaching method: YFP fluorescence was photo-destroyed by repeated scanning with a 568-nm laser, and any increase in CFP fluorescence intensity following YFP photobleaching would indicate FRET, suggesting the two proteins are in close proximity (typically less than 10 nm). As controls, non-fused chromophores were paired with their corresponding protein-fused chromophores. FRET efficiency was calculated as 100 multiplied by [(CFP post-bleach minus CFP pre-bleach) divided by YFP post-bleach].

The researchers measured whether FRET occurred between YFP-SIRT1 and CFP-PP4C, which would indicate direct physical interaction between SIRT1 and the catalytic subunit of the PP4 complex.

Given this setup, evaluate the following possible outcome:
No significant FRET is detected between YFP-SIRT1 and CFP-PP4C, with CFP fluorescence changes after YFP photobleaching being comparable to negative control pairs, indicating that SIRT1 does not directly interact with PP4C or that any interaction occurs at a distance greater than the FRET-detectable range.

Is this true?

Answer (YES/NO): NO